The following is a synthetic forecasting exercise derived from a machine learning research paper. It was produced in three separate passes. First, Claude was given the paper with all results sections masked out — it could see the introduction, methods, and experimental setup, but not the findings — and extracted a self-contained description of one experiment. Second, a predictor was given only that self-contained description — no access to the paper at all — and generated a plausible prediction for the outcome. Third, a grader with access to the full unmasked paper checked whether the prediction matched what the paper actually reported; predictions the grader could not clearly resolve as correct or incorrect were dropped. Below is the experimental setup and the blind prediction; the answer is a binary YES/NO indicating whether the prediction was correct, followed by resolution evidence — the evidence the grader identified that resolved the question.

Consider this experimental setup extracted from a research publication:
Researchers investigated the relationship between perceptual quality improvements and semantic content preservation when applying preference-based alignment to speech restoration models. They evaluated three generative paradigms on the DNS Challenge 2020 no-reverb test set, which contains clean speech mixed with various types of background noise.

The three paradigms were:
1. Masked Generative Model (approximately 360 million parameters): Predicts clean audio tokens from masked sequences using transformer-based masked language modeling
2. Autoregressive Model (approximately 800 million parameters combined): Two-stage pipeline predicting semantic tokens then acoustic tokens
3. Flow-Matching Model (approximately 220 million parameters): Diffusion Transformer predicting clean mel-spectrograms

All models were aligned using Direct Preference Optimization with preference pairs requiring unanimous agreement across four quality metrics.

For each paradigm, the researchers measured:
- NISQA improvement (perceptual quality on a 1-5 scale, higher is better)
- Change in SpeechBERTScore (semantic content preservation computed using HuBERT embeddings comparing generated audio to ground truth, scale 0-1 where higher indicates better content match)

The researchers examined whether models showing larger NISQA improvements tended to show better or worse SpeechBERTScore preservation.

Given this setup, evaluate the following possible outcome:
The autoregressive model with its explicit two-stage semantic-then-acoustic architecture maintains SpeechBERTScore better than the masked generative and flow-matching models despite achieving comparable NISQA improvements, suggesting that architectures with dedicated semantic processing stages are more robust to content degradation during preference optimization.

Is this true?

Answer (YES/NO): NO